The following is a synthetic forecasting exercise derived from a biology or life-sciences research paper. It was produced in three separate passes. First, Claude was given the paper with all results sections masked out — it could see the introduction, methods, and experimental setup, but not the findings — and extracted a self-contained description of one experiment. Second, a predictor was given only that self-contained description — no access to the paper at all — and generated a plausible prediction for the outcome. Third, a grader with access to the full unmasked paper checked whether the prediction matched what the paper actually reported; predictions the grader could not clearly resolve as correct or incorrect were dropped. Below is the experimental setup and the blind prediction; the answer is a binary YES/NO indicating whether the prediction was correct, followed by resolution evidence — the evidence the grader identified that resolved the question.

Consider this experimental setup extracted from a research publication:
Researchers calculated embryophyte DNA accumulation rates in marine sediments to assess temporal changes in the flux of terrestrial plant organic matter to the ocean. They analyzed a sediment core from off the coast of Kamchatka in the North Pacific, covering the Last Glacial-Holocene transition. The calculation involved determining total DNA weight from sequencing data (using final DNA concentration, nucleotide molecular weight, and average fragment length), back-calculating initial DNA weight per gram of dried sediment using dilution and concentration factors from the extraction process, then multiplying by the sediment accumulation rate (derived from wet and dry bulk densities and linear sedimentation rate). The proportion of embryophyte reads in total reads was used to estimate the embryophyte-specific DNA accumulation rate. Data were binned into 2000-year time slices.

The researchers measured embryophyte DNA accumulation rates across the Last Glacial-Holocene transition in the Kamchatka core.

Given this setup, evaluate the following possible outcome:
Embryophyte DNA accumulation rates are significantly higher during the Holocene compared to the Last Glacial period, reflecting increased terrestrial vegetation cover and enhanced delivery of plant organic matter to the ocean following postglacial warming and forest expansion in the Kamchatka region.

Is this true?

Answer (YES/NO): NO